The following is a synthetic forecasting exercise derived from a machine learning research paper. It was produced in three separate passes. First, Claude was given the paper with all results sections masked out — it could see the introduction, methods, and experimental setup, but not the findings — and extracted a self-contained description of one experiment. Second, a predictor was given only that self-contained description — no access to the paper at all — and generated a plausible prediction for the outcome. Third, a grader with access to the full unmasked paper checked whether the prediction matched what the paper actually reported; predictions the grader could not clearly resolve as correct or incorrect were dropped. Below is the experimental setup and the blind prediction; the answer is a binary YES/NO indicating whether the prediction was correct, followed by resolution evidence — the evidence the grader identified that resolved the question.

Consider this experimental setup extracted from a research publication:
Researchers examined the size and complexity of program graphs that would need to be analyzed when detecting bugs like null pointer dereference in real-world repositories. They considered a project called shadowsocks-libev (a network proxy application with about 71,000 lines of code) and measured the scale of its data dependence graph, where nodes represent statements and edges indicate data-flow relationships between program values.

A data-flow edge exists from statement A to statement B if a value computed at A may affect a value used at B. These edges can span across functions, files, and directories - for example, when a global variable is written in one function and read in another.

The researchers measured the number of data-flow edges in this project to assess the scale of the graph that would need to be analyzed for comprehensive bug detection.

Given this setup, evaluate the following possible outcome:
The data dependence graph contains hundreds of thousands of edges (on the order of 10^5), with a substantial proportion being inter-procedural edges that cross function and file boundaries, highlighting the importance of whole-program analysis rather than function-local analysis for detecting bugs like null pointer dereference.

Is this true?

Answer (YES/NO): NO